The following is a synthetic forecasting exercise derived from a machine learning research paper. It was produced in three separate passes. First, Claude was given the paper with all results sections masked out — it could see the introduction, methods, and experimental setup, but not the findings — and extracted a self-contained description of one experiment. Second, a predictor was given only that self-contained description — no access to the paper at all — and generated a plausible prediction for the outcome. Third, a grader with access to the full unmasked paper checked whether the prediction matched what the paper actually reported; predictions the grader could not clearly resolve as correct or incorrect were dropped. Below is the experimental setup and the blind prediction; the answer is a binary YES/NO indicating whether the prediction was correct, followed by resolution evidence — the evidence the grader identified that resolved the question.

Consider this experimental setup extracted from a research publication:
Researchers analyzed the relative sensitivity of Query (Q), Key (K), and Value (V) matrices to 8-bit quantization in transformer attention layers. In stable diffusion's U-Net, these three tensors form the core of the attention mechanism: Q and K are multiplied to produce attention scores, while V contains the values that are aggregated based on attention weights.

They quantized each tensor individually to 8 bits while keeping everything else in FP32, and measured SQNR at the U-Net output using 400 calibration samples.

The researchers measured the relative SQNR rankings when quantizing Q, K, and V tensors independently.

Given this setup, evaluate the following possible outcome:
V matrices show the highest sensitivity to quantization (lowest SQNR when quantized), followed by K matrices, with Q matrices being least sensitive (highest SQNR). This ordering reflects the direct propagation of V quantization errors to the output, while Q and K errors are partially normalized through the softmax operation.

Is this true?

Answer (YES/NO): YES